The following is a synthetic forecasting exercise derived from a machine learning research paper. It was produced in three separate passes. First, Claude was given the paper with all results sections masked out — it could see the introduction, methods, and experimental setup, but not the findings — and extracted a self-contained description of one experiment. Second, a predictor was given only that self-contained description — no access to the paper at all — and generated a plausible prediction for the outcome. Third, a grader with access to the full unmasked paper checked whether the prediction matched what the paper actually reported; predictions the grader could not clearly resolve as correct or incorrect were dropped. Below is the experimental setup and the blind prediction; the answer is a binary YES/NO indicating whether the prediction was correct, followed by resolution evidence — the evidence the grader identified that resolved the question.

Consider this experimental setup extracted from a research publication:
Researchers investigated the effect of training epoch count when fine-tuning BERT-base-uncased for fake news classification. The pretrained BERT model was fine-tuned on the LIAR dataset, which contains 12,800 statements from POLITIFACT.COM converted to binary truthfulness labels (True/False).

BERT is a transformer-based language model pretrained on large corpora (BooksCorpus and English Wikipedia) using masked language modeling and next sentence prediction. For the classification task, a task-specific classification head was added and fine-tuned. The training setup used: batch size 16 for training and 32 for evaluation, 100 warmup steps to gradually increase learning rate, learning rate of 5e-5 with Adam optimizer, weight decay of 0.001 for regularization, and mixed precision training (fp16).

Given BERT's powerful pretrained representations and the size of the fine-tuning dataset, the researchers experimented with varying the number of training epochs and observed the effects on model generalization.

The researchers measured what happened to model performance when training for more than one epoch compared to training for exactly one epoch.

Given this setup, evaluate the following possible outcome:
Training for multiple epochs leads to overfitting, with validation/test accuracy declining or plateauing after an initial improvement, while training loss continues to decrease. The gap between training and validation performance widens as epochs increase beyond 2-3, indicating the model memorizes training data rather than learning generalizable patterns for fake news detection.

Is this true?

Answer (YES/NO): YES